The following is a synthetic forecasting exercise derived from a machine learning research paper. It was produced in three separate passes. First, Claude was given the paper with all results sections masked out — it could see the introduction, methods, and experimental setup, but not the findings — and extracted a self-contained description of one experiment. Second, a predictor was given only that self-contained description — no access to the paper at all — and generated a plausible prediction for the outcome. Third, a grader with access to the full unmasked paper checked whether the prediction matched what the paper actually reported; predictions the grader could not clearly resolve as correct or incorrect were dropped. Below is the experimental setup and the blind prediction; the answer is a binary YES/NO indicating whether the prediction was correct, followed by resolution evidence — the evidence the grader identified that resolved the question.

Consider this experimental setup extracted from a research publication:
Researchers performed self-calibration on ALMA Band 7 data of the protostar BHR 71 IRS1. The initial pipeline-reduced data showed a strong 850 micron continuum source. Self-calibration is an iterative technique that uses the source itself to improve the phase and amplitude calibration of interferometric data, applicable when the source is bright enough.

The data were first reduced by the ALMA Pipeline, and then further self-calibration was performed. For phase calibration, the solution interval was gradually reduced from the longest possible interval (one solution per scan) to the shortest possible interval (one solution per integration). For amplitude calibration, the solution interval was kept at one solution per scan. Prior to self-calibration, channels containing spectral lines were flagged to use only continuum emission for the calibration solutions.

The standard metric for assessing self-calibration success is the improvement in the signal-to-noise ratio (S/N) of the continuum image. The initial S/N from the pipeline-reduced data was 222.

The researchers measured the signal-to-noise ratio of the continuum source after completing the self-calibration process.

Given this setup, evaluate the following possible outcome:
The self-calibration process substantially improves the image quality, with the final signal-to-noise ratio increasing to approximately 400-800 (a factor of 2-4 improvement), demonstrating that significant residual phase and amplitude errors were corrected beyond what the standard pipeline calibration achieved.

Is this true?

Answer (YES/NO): NO